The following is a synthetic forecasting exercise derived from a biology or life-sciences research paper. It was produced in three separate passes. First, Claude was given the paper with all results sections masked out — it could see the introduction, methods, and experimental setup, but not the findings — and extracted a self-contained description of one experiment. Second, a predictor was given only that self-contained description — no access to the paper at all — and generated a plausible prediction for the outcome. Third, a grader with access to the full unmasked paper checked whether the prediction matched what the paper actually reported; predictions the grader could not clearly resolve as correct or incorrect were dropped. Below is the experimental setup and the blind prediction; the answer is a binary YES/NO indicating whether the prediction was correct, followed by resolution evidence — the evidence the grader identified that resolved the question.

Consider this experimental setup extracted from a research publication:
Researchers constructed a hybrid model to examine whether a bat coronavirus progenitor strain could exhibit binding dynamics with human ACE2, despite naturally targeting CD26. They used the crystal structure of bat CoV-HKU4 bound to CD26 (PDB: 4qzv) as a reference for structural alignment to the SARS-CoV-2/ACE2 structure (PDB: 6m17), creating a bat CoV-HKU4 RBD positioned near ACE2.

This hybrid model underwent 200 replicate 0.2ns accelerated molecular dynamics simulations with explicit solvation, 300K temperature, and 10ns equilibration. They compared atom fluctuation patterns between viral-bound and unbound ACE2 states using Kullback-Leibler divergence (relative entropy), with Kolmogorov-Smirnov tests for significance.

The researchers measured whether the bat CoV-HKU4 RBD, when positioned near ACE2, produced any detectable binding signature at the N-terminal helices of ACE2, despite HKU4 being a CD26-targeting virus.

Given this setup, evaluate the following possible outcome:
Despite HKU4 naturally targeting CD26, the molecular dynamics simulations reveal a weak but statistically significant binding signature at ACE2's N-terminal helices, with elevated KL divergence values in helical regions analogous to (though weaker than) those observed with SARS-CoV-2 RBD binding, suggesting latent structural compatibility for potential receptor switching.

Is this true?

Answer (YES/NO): YES